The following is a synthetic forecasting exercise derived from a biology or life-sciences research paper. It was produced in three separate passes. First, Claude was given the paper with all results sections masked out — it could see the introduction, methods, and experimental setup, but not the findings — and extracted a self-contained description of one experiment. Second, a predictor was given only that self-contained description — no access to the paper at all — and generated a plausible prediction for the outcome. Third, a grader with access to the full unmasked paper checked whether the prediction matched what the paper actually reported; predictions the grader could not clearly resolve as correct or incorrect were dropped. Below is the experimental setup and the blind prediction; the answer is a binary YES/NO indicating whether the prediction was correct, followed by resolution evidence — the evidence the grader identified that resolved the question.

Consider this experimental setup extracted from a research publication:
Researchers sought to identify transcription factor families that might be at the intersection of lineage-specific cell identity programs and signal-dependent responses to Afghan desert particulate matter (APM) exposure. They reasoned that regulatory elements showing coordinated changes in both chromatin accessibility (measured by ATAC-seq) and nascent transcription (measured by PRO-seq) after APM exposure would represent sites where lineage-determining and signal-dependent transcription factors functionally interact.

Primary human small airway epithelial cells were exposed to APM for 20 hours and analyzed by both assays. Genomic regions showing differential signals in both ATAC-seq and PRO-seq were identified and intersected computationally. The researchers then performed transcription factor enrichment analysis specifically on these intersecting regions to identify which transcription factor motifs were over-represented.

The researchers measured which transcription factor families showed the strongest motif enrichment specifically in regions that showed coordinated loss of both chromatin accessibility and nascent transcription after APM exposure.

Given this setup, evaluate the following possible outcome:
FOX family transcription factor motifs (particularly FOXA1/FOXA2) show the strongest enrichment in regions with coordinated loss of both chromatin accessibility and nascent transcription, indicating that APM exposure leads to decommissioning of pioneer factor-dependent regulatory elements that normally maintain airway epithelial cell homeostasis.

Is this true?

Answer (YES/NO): NO